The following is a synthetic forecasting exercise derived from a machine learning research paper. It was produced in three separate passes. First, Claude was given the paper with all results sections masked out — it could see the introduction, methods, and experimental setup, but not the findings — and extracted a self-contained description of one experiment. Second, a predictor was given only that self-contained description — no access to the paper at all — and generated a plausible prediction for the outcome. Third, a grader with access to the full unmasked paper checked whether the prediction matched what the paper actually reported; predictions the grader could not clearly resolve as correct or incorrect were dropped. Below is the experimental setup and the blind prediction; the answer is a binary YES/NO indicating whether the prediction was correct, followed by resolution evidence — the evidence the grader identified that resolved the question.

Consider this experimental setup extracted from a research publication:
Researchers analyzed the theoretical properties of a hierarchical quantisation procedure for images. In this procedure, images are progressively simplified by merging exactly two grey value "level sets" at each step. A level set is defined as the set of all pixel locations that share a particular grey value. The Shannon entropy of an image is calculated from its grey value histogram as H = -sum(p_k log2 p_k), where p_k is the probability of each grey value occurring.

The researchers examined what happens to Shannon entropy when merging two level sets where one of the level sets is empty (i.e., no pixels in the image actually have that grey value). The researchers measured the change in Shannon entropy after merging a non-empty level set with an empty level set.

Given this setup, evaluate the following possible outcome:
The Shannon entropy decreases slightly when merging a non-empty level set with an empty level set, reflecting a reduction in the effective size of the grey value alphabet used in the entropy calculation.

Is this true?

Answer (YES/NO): NO